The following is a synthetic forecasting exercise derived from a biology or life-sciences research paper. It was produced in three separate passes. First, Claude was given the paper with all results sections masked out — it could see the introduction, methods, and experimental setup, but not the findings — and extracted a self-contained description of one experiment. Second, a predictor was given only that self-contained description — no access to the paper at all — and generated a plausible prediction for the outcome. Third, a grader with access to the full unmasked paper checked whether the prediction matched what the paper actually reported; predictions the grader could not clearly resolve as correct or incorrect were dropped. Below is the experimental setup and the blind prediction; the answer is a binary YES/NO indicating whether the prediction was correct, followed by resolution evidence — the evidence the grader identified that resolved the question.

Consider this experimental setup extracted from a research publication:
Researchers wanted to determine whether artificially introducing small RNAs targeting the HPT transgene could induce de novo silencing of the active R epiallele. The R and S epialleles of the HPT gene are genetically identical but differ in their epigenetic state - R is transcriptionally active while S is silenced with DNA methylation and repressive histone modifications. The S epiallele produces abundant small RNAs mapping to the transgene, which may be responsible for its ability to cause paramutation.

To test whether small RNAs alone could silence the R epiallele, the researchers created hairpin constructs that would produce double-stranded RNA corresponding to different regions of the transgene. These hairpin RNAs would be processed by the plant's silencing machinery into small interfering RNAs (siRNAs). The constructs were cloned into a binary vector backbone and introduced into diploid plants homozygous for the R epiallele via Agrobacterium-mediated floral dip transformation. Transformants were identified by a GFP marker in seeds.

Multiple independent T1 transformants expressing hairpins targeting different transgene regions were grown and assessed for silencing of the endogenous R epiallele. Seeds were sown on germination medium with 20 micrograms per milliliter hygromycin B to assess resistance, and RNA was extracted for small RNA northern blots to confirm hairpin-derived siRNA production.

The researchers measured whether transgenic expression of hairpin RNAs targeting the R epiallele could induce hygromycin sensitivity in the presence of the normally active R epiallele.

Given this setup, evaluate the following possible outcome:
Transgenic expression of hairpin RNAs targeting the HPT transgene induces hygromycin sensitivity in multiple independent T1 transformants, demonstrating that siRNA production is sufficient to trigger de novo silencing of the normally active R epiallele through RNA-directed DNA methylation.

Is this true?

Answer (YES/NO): NO